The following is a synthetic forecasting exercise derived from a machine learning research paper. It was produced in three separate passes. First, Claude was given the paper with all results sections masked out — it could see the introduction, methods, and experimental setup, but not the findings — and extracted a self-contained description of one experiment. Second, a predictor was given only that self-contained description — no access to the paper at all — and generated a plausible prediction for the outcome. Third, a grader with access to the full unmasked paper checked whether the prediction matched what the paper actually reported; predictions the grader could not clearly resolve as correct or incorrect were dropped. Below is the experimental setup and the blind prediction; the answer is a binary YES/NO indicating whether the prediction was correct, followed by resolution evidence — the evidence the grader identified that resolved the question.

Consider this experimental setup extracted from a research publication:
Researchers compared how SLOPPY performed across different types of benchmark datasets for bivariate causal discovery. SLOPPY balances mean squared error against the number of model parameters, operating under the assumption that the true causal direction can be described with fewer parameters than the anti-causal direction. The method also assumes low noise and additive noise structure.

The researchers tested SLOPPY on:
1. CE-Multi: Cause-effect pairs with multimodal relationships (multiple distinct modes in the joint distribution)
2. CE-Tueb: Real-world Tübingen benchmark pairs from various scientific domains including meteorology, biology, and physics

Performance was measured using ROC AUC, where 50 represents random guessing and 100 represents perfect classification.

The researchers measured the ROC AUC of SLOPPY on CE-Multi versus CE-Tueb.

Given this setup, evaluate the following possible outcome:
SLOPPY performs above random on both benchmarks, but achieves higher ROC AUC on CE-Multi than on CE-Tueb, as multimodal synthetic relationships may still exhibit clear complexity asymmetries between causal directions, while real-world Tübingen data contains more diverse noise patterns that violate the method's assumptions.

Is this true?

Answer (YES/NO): YES